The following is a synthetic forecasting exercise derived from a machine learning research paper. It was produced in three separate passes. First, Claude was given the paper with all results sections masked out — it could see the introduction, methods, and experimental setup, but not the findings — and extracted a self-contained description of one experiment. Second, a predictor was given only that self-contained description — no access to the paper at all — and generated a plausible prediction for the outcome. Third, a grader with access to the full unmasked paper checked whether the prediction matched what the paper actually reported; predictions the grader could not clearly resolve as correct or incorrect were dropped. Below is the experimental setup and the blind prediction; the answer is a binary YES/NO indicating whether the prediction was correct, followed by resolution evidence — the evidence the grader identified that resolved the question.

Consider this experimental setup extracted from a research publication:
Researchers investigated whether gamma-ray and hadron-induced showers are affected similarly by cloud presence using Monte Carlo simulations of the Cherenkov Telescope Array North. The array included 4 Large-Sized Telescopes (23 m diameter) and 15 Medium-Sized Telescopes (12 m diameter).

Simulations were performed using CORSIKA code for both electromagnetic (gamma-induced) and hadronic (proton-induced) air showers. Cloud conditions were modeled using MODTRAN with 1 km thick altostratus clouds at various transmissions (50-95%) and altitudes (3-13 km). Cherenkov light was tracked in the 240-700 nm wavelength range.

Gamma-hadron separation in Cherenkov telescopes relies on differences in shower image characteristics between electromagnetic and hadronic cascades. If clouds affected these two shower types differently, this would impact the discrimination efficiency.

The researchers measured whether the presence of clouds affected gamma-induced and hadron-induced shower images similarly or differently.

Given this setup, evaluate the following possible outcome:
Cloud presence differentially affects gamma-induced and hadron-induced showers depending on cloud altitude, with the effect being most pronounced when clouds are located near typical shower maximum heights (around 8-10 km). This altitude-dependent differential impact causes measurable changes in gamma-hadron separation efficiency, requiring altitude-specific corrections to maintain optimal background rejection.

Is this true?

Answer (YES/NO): NO